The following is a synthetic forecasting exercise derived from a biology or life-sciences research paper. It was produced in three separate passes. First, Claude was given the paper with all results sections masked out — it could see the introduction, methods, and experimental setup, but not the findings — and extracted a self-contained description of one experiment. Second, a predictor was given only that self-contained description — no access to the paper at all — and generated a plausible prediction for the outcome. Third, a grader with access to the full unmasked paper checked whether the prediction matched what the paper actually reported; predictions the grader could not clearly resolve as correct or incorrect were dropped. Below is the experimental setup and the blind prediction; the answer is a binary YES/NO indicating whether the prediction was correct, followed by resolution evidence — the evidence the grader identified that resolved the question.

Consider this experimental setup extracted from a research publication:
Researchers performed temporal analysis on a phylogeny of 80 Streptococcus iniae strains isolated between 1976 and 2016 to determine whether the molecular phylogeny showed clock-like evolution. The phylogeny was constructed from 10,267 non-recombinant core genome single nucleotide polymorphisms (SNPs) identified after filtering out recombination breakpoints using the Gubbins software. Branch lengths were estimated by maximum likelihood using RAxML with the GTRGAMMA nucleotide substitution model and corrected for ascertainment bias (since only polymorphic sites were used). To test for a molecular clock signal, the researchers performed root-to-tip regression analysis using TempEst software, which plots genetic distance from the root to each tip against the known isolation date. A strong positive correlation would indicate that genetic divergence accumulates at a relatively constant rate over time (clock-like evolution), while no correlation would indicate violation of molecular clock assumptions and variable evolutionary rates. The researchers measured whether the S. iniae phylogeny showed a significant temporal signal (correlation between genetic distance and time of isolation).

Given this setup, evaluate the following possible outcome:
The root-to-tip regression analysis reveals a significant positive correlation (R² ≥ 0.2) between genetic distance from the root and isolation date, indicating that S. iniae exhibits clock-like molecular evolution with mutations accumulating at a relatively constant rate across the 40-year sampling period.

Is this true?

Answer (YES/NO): NO